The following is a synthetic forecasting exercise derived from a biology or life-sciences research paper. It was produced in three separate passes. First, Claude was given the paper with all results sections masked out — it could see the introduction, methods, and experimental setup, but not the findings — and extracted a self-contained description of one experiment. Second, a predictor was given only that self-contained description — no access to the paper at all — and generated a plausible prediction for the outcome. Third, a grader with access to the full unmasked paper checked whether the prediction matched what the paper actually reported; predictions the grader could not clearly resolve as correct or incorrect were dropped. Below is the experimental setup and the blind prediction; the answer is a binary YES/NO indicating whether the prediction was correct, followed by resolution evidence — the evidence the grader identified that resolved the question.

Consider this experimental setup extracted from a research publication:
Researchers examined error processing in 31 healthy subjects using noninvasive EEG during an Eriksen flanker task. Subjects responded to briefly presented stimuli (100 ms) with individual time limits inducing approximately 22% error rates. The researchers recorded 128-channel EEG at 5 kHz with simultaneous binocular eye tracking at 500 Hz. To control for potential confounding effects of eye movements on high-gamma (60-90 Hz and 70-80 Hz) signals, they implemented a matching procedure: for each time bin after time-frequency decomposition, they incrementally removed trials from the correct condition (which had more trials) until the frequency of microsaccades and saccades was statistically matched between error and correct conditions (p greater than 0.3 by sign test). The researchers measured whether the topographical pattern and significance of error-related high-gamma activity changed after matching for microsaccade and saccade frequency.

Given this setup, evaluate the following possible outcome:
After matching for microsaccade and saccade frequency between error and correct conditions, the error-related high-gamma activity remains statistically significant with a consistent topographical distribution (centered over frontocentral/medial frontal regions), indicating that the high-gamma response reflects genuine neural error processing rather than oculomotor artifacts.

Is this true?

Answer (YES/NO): YES